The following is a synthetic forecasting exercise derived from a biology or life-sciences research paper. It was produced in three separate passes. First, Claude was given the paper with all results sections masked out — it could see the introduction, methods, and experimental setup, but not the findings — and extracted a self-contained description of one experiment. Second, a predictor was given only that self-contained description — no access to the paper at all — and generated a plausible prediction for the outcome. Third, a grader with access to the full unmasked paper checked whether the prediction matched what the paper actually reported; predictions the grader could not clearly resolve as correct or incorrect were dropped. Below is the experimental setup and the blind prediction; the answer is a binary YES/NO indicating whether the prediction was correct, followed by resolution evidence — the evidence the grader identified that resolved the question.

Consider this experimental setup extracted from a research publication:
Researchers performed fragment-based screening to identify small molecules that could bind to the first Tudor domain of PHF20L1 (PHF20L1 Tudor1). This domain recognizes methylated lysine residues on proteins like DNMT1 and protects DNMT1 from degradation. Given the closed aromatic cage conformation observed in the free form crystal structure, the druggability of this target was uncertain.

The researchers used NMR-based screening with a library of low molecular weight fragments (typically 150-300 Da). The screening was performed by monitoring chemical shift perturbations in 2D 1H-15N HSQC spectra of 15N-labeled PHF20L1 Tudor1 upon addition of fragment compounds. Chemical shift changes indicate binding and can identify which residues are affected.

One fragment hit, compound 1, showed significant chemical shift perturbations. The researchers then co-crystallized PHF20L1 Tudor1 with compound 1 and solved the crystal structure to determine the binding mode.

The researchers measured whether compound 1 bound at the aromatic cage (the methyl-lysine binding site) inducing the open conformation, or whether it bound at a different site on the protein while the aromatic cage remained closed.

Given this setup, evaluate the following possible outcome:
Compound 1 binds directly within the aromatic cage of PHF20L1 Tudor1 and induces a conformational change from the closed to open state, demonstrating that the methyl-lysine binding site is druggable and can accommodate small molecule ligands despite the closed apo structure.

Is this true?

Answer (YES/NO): YES